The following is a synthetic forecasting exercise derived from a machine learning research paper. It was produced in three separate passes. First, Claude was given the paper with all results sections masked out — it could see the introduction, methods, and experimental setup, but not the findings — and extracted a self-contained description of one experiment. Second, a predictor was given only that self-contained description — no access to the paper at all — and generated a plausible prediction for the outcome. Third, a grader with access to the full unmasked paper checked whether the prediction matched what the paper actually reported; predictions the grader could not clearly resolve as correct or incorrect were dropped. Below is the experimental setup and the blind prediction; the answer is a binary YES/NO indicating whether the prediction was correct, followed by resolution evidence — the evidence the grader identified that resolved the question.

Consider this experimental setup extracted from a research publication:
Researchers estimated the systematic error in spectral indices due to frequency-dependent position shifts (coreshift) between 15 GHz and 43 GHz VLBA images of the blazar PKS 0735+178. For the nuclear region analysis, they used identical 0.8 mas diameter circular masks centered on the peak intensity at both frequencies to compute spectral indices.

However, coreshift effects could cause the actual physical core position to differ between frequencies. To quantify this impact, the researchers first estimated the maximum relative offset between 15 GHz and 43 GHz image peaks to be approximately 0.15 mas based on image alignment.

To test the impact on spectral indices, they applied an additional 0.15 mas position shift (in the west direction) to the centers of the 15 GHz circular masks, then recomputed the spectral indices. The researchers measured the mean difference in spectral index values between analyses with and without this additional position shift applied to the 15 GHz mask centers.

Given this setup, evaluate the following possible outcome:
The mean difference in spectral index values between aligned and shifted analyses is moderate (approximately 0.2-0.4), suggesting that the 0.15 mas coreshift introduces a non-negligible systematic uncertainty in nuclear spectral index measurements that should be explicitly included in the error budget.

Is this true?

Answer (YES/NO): NO